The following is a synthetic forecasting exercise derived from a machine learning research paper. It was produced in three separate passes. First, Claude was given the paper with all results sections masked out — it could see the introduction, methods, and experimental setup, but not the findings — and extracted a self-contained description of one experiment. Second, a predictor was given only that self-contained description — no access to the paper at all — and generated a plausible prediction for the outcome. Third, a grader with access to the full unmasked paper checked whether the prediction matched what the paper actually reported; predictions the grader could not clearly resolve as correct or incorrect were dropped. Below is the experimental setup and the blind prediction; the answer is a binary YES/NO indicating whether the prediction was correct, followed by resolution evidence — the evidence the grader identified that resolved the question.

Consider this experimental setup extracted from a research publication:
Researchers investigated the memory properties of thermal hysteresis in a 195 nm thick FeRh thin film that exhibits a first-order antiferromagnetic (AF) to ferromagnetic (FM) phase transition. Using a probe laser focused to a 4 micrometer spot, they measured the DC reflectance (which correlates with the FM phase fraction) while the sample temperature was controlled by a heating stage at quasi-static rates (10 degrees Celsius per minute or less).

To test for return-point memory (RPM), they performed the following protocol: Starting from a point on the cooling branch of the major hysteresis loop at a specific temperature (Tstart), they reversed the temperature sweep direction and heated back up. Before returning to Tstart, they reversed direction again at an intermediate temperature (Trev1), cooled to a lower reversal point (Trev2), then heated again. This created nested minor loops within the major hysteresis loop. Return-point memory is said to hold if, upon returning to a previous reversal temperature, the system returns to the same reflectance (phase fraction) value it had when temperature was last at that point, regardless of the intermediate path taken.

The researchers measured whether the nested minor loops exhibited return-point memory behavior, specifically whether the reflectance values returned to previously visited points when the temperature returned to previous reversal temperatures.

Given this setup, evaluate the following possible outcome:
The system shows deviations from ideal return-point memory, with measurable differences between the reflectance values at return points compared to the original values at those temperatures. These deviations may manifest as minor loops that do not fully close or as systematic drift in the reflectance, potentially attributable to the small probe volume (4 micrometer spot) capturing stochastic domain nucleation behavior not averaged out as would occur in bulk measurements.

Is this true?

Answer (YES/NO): NO